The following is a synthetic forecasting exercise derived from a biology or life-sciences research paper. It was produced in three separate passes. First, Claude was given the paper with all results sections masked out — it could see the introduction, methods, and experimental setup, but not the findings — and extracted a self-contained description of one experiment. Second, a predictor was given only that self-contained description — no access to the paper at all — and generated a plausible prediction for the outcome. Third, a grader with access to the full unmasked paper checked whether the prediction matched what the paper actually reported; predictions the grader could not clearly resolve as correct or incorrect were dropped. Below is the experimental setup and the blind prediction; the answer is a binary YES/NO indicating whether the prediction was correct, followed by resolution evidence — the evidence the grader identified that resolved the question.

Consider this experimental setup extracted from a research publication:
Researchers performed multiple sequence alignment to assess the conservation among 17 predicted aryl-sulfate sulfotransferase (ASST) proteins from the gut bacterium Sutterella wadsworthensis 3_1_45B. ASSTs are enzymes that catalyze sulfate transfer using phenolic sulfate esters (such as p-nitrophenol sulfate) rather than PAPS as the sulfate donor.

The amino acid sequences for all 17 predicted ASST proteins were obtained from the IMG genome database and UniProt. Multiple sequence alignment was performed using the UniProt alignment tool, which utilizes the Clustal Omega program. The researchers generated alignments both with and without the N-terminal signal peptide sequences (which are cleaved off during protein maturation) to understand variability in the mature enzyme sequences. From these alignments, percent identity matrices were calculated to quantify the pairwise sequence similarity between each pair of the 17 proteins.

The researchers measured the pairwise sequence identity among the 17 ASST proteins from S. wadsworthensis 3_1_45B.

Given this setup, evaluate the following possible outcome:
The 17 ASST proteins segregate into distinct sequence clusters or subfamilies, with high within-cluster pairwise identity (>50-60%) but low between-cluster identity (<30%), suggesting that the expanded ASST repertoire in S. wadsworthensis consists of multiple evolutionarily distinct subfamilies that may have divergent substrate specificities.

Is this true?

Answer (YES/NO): NO